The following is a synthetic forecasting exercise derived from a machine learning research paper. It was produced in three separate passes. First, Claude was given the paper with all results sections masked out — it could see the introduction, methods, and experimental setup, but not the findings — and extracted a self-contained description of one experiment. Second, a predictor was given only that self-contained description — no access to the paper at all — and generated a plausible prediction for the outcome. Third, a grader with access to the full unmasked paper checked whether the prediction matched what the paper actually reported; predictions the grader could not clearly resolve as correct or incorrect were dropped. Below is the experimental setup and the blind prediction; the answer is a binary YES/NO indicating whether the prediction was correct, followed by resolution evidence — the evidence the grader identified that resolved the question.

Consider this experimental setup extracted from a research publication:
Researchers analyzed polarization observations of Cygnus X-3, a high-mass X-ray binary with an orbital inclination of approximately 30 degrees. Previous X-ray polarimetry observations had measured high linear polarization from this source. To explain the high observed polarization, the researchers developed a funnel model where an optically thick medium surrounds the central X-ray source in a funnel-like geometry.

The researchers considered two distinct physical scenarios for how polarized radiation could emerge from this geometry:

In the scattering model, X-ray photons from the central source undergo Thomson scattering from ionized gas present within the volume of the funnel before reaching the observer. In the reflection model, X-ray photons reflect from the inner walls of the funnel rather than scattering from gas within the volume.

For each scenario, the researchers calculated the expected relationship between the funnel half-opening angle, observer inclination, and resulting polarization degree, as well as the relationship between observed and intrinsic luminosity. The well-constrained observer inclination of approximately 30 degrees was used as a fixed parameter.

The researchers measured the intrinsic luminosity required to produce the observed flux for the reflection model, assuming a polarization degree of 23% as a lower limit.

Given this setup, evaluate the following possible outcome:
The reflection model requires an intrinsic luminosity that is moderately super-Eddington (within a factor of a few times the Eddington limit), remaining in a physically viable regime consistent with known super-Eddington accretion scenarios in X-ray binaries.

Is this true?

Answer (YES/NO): NO